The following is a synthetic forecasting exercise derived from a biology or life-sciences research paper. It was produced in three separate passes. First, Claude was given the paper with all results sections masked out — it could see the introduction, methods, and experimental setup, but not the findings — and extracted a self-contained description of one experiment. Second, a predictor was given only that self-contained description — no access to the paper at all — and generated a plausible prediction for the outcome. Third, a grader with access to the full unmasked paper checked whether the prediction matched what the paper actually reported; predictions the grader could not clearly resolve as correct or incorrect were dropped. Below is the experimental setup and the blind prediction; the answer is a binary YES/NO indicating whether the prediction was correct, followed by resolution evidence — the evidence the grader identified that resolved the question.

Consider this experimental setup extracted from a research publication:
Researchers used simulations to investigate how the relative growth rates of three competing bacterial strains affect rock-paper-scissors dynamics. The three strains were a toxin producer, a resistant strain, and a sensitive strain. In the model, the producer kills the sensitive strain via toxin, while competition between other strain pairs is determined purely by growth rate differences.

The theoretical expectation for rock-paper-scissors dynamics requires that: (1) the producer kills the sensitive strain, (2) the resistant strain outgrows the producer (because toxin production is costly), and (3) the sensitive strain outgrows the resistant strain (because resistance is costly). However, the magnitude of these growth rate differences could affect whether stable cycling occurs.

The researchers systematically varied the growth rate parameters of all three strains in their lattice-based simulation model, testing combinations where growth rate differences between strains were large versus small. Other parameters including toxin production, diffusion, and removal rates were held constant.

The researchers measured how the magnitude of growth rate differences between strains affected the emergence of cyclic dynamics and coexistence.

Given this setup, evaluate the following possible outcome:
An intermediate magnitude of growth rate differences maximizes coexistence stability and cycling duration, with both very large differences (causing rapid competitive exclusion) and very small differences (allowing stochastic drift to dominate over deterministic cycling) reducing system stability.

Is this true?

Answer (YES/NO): NO